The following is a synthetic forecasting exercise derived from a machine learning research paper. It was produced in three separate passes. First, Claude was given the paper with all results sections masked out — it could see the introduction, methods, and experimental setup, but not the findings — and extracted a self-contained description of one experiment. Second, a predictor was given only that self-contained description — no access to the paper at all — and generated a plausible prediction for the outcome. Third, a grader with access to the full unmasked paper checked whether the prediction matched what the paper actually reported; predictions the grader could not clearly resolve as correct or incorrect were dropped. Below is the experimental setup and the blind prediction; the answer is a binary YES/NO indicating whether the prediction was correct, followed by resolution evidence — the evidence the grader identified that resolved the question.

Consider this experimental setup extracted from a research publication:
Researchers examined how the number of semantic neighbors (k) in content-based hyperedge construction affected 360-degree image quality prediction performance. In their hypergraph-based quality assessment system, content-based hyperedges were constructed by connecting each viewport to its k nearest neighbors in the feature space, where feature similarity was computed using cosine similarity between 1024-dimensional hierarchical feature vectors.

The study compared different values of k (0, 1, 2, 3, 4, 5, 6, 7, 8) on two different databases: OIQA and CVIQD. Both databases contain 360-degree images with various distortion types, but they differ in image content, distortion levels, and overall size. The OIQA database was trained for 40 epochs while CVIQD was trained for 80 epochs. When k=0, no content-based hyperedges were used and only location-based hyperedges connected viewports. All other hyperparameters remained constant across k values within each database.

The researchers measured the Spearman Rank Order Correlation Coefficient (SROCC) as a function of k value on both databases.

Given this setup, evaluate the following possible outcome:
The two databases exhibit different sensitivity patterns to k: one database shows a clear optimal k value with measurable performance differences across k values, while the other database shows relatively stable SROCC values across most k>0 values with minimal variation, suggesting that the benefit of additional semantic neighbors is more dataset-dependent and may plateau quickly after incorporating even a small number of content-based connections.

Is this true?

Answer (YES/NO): NO